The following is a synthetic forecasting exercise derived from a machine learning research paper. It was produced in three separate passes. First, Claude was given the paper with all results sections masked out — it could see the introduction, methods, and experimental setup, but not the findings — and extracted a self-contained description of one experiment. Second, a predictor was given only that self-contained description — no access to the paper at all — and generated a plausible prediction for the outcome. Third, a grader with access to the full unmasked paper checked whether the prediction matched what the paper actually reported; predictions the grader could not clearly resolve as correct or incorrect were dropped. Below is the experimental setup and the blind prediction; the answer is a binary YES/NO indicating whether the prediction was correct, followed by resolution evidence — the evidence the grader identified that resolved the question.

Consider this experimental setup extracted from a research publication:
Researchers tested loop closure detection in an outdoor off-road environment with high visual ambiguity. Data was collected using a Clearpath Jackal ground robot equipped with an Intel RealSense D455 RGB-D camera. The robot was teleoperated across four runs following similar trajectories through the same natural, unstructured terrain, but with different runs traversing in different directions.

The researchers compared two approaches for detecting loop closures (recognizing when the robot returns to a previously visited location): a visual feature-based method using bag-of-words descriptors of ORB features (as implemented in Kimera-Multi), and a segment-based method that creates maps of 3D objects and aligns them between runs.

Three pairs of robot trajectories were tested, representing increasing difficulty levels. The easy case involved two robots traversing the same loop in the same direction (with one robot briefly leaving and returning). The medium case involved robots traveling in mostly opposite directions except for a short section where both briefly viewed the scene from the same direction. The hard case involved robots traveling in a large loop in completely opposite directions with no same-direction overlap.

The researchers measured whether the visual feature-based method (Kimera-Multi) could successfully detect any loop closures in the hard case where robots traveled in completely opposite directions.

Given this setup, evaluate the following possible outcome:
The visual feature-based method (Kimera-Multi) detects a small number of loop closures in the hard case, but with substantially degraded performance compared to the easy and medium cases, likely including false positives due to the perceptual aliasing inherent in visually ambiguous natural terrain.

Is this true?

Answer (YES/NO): NO